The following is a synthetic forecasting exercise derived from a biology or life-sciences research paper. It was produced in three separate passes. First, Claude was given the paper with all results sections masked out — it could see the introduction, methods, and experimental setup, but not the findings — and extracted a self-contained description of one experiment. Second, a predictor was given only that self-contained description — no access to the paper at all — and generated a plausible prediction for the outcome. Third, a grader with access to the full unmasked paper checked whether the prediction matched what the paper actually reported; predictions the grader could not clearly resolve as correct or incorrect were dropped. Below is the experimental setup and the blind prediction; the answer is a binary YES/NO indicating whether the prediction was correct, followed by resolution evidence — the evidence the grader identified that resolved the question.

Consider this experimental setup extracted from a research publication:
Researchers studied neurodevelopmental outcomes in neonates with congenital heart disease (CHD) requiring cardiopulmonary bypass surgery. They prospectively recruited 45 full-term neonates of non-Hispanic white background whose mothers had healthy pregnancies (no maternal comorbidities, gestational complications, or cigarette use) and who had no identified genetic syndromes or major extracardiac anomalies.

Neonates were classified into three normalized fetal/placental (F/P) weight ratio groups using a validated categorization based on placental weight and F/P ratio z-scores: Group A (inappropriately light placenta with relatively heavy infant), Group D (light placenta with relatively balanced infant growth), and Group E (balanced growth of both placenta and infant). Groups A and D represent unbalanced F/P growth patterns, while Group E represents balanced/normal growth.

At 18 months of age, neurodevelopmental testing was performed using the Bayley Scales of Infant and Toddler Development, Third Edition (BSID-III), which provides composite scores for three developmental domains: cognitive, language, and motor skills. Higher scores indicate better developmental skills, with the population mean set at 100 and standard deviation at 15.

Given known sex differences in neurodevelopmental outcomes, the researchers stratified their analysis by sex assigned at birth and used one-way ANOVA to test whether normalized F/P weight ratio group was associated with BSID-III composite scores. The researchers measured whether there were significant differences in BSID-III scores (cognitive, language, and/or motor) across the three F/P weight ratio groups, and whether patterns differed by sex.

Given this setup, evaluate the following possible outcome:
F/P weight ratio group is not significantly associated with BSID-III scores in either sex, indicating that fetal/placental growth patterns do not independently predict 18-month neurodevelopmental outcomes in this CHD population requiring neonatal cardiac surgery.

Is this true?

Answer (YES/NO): YES